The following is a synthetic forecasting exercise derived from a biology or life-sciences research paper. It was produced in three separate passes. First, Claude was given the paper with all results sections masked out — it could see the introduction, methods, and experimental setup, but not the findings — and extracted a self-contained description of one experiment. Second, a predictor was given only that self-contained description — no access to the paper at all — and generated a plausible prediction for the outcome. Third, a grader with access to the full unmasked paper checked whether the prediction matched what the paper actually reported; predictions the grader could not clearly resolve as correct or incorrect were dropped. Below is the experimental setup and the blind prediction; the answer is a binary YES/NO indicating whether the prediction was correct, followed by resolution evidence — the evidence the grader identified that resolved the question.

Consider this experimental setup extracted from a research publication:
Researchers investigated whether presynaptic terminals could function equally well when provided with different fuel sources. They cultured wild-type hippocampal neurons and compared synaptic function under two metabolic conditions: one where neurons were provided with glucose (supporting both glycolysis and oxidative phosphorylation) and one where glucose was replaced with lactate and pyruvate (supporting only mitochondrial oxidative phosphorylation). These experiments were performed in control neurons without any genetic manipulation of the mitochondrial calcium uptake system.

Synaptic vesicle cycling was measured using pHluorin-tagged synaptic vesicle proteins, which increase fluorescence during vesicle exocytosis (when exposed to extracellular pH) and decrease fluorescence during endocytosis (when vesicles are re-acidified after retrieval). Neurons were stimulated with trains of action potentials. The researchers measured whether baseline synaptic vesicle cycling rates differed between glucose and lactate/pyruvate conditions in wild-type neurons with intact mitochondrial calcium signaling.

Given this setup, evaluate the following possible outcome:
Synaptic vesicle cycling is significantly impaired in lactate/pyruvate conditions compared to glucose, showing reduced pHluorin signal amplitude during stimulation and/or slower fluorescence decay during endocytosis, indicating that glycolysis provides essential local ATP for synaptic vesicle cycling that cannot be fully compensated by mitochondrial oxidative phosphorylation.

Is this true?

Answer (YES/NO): NO